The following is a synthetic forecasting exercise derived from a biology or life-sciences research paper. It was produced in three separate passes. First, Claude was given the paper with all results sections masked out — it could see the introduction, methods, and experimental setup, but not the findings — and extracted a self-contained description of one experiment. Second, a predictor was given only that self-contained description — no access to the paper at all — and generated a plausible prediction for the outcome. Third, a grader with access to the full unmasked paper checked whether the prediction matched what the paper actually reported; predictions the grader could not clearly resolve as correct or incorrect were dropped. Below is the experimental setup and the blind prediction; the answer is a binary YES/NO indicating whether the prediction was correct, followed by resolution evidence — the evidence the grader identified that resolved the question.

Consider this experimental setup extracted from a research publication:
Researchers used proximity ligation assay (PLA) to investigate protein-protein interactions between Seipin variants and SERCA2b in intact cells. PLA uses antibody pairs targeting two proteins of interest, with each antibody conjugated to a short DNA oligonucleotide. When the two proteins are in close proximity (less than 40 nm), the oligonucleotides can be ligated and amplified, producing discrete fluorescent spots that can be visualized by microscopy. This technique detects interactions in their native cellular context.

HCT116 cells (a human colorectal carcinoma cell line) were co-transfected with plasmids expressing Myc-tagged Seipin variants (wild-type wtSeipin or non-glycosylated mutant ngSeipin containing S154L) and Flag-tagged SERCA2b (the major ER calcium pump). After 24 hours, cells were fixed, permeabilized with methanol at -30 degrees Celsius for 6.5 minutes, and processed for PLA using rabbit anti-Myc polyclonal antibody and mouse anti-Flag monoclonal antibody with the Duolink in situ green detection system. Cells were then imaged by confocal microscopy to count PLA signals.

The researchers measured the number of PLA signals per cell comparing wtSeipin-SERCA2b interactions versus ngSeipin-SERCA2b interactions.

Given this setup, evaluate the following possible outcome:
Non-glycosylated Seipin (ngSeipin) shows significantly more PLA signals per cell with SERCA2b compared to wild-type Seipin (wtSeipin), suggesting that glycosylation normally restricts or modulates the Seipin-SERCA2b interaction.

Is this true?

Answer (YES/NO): YES